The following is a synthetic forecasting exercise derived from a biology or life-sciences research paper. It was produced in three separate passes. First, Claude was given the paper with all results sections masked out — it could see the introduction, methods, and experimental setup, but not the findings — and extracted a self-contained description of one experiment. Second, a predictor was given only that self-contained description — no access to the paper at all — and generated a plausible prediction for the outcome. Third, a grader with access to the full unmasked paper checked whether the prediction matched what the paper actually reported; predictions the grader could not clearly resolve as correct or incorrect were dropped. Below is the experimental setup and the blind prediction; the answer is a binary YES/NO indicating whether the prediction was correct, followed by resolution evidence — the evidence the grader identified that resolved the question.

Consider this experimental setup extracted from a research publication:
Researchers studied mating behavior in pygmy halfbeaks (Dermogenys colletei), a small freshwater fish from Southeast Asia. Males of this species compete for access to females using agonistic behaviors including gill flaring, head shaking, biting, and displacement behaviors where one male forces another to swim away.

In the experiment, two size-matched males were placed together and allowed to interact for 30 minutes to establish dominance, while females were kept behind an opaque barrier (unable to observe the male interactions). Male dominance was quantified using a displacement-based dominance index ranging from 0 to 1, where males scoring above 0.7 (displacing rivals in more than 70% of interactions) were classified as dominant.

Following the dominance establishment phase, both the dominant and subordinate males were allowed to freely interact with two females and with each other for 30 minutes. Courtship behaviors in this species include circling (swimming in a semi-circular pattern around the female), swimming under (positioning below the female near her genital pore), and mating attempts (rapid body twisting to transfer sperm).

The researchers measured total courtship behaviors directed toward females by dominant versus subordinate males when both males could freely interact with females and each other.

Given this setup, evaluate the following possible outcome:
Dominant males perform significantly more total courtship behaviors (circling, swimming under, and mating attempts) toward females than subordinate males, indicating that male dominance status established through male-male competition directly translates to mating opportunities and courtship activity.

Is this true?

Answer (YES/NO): YES